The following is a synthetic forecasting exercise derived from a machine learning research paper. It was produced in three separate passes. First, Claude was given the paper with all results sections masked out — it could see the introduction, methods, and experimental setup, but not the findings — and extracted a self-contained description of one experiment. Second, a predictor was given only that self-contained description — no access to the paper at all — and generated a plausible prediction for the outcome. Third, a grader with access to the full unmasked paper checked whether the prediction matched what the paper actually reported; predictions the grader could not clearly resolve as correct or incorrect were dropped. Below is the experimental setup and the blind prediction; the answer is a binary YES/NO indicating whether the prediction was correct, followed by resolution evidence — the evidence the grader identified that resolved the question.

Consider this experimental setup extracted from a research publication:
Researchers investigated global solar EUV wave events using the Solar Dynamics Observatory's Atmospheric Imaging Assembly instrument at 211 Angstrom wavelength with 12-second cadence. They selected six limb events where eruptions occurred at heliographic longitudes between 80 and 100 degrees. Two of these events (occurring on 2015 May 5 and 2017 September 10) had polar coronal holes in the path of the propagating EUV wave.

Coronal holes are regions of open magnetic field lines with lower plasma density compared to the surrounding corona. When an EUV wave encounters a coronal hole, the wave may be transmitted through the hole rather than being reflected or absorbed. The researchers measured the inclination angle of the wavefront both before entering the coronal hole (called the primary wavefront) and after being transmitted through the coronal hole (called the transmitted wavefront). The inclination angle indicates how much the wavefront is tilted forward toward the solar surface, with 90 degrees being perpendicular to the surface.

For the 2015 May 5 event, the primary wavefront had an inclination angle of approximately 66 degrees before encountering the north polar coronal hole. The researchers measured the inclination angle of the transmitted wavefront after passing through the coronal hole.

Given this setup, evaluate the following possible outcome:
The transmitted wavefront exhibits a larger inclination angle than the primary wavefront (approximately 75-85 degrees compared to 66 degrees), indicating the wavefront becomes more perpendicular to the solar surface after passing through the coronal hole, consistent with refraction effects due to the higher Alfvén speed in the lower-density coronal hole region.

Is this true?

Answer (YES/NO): NO